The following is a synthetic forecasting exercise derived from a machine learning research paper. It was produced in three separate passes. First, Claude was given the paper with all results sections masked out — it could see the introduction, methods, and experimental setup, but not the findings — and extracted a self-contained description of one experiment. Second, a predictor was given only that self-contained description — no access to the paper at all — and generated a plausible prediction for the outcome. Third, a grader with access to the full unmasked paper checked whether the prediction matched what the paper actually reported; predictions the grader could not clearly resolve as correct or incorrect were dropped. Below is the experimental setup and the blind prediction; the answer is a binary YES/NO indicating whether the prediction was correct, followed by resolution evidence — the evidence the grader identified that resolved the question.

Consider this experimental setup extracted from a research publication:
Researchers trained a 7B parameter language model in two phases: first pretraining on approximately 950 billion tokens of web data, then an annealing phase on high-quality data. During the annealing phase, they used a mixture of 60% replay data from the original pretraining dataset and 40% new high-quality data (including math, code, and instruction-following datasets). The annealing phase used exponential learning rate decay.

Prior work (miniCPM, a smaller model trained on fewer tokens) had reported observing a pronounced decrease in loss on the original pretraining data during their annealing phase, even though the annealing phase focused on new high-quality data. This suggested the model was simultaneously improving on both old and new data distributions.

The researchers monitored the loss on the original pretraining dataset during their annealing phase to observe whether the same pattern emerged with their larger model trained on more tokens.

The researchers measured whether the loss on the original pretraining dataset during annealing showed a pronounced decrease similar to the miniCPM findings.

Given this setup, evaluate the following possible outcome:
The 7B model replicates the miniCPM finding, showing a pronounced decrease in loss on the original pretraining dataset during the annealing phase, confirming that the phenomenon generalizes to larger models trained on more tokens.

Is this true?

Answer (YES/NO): NO